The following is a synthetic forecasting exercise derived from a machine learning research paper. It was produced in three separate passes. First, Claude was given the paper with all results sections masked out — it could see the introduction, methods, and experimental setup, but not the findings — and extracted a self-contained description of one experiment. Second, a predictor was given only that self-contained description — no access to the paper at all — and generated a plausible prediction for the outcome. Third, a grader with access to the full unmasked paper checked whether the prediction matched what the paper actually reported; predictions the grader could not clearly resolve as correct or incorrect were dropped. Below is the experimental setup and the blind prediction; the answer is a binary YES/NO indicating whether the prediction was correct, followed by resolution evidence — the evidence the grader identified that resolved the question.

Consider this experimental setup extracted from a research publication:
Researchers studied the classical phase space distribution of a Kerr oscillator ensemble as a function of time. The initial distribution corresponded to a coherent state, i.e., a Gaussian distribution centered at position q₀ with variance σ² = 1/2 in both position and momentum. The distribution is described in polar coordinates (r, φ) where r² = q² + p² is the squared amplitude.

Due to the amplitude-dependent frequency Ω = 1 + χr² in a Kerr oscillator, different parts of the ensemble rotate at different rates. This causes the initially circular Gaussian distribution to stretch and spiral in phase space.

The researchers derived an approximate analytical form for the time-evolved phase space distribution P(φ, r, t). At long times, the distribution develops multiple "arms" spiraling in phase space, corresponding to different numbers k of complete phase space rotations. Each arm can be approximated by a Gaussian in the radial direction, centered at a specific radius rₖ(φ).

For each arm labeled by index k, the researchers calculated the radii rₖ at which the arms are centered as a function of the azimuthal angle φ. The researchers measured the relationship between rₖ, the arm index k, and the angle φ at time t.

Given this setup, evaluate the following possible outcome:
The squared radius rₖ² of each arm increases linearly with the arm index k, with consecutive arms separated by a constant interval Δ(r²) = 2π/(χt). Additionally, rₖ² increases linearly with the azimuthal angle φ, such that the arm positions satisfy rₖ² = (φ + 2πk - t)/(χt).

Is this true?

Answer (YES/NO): YES